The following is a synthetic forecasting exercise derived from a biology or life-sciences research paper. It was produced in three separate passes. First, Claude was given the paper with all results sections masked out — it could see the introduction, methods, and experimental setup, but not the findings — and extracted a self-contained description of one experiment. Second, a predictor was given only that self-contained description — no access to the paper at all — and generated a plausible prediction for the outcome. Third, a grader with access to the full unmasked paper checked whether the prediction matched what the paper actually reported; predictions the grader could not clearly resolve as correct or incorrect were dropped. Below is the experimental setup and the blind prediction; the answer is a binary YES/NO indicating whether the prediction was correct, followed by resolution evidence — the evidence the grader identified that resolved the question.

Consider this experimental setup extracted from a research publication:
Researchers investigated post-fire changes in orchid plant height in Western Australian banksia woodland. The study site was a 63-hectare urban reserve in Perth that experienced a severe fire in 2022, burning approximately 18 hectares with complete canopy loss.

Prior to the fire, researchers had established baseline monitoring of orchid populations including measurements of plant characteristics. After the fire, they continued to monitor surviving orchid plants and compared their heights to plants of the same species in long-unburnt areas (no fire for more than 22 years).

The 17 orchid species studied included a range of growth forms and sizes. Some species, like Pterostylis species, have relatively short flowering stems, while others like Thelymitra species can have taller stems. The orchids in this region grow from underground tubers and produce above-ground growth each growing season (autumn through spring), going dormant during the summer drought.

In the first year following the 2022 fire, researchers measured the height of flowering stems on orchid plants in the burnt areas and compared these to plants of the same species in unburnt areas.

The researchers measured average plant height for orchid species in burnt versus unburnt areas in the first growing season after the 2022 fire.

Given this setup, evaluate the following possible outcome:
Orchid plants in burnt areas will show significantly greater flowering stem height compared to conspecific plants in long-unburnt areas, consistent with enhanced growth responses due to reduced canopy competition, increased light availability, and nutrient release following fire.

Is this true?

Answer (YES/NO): NO